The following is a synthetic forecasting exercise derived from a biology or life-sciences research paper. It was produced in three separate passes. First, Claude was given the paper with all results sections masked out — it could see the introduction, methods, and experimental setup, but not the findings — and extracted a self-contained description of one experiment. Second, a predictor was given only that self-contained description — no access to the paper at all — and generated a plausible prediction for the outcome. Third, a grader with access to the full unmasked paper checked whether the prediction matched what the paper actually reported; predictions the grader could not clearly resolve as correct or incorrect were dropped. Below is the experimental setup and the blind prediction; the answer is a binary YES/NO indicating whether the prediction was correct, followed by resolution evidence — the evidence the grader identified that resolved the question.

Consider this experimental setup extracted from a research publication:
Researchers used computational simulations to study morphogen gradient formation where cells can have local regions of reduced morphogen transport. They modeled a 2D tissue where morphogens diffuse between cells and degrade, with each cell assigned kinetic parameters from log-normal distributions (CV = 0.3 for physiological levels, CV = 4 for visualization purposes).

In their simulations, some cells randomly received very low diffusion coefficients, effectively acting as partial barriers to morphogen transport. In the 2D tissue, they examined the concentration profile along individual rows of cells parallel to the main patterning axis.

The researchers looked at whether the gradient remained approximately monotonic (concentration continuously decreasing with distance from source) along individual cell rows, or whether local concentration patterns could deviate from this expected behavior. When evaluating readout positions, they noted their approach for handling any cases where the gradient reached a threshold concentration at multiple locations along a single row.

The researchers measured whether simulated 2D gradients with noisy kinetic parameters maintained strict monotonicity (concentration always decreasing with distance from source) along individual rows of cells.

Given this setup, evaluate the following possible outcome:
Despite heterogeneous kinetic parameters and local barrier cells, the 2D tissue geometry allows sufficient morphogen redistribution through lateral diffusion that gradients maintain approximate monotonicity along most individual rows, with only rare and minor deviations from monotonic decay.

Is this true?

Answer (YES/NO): NO